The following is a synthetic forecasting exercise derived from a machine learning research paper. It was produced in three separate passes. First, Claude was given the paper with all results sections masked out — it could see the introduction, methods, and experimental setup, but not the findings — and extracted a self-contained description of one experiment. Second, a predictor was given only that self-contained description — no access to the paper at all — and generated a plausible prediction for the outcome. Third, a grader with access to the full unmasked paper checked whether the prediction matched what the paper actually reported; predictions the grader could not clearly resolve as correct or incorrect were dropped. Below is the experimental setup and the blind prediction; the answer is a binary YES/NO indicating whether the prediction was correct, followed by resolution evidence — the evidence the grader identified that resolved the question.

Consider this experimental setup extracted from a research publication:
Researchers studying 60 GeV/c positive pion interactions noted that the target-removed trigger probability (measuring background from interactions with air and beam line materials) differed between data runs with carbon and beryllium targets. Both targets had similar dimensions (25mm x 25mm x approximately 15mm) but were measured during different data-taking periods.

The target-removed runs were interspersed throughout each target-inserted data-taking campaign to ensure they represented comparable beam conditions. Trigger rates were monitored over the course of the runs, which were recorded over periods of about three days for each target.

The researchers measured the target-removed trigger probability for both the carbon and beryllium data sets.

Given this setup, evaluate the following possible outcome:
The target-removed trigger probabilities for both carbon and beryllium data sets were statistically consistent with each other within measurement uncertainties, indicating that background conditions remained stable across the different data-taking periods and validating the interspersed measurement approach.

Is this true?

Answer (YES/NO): NO